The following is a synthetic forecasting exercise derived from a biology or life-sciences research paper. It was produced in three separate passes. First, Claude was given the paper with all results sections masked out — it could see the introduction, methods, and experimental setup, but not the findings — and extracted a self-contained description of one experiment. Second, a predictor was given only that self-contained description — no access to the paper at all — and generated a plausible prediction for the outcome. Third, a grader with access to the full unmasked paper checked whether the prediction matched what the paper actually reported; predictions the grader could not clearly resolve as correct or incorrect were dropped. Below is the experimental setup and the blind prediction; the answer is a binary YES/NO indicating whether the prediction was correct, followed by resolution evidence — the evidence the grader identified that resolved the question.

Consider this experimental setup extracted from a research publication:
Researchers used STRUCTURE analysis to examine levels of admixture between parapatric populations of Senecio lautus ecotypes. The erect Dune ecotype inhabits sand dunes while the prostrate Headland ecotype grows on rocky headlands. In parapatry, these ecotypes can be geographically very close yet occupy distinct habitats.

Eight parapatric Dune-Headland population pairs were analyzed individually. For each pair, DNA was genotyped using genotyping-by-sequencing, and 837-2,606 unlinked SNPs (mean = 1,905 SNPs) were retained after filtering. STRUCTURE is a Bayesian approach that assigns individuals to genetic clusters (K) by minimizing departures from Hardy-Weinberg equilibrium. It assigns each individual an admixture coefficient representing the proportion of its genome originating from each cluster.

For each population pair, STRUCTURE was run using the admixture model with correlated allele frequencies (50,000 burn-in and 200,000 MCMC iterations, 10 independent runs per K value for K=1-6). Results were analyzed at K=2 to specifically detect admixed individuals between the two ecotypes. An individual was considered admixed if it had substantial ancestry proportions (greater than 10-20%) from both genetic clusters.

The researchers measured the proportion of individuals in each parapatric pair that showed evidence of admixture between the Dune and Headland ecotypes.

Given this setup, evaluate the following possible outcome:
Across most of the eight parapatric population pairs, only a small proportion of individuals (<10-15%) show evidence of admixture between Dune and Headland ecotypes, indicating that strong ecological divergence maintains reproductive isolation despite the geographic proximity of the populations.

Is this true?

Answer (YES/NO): YES